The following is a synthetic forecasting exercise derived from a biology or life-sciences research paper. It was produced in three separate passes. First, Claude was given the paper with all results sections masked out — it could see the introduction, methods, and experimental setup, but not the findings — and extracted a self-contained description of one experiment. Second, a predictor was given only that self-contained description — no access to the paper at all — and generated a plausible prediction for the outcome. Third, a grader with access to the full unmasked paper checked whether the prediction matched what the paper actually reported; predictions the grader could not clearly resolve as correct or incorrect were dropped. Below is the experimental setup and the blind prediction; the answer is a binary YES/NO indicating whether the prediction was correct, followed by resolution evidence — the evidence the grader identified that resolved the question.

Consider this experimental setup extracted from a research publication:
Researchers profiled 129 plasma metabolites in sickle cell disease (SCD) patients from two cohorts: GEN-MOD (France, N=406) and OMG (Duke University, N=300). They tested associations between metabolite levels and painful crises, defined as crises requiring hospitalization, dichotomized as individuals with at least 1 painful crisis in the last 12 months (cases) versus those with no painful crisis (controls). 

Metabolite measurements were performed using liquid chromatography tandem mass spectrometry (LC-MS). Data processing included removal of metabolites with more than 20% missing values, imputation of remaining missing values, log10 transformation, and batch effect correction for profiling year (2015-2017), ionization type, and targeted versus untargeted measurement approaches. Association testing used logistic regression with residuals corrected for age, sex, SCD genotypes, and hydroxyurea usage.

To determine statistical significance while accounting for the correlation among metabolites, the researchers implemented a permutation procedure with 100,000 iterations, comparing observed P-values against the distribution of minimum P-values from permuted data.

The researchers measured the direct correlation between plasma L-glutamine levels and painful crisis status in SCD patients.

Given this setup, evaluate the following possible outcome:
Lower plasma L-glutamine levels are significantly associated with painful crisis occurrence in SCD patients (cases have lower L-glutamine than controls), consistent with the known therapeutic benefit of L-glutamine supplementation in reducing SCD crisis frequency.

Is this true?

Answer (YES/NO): NO